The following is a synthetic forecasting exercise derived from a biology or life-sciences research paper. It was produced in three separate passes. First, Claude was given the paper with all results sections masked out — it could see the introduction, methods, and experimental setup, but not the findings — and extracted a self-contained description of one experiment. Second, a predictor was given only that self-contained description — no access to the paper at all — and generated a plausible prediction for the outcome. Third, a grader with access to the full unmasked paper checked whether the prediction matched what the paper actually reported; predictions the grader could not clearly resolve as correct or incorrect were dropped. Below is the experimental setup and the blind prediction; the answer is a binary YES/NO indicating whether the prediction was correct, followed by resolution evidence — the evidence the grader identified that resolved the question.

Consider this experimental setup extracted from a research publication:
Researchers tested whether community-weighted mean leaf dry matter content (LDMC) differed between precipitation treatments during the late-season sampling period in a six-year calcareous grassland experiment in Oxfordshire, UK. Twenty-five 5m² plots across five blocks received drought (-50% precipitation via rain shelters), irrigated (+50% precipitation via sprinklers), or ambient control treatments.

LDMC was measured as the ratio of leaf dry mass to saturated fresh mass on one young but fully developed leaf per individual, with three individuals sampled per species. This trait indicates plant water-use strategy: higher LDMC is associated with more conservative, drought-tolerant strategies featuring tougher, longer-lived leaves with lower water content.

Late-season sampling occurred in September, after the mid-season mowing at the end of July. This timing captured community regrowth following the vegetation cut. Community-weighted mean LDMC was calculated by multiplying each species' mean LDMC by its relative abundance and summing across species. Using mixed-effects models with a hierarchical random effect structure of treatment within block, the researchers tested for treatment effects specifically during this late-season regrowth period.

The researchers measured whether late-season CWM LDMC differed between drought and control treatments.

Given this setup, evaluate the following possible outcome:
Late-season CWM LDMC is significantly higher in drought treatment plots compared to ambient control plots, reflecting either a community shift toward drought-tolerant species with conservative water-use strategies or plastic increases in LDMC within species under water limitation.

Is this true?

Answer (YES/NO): NO